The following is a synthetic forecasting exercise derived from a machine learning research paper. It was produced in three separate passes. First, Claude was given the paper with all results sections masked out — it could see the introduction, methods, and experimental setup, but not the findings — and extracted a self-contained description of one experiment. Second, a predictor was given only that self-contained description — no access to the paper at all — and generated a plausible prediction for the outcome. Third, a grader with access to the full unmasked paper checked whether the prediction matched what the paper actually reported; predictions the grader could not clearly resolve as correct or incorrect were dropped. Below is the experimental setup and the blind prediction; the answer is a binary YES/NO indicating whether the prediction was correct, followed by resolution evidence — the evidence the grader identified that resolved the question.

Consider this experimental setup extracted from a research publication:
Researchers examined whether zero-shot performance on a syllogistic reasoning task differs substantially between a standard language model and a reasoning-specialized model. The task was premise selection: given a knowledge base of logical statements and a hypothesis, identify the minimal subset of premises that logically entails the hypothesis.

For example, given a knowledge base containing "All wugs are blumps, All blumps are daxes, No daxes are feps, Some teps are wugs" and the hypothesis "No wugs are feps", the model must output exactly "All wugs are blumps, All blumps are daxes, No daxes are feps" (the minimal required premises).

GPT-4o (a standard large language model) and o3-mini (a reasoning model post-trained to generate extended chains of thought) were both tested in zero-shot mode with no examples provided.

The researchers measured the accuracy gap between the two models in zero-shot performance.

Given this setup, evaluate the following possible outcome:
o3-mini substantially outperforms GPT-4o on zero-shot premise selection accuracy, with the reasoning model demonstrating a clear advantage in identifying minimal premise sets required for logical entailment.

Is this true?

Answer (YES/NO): YES